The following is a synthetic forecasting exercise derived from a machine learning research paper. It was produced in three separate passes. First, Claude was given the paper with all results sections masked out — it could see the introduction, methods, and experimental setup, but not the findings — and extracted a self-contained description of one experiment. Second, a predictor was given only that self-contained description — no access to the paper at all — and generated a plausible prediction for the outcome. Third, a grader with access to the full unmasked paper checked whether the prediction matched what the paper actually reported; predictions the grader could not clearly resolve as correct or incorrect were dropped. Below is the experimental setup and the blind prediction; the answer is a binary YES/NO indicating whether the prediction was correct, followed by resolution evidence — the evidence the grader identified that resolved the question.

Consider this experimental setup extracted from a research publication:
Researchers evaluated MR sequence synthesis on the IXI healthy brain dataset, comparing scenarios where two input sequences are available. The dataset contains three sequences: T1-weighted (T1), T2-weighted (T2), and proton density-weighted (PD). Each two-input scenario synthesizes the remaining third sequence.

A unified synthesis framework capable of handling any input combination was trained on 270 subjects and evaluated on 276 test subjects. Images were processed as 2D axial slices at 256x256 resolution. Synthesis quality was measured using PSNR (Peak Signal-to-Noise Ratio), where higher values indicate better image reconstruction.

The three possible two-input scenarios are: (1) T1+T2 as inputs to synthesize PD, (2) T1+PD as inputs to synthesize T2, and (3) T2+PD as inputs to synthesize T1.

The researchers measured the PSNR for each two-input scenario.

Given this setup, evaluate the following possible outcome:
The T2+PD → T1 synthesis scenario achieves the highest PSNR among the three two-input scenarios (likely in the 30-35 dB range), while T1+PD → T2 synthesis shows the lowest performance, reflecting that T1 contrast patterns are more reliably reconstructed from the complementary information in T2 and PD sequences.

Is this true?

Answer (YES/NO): NO